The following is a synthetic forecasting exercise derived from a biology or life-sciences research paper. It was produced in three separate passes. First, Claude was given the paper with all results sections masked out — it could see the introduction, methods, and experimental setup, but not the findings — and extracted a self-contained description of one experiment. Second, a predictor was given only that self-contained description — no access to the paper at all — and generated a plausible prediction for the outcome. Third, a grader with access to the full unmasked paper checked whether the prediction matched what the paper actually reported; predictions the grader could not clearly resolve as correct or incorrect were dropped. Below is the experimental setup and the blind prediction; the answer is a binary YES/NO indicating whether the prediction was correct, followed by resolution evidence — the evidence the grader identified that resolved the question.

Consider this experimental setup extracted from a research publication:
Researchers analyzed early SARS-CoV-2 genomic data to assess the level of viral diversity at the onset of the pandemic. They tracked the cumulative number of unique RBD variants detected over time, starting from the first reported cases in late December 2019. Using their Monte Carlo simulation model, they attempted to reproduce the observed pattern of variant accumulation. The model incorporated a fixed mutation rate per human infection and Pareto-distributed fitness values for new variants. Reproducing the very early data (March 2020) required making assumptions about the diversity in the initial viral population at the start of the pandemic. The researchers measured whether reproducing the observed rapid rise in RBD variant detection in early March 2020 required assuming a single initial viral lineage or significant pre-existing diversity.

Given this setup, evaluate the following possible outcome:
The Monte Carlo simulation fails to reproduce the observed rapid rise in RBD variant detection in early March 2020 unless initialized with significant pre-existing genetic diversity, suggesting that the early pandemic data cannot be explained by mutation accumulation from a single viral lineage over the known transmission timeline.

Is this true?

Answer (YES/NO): YES